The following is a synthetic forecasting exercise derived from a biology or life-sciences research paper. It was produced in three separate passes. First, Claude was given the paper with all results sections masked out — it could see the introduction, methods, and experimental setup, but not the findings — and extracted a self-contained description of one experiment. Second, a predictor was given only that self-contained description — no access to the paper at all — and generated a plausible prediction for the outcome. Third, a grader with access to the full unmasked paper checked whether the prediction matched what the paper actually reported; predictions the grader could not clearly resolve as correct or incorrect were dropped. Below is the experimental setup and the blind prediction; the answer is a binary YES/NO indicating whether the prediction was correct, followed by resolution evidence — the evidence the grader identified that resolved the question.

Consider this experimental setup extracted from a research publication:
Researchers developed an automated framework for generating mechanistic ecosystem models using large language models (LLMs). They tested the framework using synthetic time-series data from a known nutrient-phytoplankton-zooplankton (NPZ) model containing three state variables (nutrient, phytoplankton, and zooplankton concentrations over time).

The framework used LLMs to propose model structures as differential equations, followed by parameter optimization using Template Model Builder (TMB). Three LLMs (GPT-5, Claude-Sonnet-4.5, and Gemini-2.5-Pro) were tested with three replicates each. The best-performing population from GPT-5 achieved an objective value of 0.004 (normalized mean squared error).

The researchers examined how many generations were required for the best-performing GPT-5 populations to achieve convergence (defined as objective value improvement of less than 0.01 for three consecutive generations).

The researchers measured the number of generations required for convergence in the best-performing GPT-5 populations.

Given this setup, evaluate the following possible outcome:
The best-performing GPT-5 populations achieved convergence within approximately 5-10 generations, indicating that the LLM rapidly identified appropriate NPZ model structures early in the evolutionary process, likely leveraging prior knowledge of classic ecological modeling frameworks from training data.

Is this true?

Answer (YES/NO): NO